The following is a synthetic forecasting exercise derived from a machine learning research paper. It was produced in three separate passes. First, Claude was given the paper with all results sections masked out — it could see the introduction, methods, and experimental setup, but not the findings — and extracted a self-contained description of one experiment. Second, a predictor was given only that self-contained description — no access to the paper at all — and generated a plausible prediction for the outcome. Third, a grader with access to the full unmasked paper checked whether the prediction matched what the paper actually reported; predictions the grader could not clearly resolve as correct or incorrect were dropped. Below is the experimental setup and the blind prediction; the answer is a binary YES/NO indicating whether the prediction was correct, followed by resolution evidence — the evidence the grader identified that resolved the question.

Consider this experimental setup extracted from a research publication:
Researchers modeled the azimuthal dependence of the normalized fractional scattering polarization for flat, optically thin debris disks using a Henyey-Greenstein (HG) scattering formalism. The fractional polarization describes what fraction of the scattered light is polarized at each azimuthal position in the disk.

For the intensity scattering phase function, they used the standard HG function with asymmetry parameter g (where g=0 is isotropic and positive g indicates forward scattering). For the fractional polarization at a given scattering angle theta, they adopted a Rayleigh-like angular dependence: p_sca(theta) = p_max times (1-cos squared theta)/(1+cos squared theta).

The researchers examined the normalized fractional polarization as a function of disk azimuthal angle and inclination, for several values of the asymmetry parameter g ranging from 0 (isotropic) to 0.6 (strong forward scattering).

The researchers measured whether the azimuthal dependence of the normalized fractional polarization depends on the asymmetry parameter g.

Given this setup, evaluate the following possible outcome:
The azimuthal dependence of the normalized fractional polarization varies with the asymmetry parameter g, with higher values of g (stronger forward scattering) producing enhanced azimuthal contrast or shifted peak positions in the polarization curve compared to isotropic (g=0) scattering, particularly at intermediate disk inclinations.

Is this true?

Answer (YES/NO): NO